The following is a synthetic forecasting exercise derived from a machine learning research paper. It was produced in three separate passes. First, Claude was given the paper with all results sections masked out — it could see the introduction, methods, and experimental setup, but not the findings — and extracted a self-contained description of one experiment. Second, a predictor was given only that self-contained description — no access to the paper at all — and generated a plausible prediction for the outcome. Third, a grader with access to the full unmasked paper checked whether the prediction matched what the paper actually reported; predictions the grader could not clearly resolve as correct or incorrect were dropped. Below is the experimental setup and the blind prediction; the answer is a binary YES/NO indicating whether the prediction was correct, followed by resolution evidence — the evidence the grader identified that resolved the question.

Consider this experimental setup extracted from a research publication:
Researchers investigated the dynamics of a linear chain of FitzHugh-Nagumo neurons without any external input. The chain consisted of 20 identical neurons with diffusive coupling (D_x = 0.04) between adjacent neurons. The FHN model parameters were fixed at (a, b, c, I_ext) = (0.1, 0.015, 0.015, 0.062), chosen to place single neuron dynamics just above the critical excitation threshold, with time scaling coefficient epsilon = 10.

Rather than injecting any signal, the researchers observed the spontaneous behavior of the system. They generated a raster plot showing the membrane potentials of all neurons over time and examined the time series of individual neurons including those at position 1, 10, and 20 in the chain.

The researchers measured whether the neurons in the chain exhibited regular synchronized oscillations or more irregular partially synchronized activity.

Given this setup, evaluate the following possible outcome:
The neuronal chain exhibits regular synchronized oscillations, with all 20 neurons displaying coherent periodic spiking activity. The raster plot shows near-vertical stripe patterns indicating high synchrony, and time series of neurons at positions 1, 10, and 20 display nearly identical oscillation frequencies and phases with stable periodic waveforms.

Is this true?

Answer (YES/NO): NO